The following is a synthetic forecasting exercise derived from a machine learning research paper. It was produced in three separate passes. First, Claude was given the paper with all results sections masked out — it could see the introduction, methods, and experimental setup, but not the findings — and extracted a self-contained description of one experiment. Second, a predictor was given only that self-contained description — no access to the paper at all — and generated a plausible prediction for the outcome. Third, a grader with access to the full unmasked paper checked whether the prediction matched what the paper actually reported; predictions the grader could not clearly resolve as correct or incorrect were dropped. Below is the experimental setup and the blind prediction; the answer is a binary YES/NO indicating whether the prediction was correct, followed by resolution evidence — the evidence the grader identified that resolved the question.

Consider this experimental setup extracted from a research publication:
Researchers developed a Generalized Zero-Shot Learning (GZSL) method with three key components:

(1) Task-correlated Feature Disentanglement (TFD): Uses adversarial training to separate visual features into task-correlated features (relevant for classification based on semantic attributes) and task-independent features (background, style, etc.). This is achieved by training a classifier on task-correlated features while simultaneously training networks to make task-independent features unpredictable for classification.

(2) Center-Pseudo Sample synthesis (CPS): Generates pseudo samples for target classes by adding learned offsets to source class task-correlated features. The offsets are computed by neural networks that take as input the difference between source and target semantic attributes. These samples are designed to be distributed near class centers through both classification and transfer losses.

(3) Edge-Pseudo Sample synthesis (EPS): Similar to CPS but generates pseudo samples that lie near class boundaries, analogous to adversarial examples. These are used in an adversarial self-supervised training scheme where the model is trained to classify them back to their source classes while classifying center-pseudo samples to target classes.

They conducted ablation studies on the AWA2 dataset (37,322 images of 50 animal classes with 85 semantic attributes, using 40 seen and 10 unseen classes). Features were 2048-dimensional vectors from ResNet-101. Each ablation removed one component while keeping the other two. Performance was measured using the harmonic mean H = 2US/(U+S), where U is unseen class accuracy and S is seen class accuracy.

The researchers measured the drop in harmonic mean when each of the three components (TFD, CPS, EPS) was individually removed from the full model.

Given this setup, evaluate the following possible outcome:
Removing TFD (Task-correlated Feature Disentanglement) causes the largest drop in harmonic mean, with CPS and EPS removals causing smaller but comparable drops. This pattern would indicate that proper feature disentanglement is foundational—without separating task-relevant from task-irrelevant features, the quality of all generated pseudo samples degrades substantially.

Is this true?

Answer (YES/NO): NO